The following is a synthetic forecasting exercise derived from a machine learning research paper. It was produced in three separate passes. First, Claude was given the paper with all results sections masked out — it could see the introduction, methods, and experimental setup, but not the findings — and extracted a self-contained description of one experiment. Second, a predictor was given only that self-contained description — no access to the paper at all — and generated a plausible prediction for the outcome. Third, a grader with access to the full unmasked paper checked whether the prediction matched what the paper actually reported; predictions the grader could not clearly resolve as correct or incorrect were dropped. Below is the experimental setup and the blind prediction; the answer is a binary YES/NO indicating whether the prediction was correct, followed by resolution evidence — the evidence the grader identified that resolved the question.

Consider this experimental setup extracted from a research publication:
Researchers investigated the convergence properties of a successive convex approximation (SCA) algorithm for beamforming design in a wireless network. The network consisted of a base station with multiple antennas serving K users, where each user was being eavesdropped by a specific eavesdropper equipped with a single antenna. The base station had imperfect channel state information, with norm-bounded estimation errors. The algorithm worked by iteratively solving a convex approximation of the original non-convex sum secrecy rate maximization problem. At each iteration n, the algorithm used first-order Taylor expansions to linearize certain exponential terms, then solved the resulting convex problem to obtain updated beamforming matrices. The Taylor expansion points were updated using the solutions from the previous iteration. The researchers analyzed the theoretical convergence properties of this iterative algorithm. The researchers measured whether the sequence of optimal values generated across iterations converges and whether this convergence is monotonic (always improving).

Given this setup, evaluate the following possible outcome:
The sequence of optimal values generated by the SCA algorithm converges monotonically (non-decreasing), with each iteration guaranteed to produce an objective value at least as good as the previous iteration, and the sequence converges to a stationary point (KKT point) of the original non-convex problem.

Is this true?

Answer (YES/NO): NO